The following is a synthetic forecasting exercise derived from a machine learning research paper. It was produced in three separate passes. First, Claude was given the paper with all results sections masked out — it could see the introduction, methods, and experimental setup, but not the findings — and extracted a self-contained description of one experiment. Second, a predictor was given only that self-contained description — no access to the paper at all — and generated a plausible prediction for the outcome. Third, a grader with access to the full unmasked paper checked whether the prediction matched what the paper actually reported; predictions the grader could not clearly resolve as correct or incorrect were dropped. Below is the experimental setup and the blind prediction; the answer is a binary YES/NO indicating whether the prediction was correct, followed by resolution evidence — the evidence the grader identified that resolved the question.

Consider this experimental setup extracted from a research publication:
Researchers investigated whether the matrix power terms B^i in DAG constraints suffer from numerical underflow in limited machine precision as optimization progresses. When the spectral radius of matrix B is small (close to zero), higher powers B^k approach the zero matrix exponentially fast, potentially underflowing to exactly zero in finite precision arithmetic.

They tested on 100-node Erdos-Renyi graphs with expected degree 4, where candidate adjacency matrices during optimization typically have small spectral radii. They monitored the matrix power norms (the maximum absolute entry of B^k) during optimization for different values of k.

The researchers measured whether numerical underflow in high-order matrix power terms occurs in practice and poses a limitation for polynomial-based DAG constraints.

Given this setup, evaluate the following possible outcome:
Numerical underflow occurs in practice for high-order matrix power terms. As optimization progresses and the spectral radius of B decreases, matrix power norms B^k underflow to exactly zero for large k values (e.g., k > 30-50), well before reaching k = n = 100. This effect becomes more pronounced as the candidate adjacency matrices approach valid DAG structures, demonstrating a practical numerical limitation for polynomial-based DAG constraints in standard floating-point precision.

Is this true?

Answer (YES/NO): NO